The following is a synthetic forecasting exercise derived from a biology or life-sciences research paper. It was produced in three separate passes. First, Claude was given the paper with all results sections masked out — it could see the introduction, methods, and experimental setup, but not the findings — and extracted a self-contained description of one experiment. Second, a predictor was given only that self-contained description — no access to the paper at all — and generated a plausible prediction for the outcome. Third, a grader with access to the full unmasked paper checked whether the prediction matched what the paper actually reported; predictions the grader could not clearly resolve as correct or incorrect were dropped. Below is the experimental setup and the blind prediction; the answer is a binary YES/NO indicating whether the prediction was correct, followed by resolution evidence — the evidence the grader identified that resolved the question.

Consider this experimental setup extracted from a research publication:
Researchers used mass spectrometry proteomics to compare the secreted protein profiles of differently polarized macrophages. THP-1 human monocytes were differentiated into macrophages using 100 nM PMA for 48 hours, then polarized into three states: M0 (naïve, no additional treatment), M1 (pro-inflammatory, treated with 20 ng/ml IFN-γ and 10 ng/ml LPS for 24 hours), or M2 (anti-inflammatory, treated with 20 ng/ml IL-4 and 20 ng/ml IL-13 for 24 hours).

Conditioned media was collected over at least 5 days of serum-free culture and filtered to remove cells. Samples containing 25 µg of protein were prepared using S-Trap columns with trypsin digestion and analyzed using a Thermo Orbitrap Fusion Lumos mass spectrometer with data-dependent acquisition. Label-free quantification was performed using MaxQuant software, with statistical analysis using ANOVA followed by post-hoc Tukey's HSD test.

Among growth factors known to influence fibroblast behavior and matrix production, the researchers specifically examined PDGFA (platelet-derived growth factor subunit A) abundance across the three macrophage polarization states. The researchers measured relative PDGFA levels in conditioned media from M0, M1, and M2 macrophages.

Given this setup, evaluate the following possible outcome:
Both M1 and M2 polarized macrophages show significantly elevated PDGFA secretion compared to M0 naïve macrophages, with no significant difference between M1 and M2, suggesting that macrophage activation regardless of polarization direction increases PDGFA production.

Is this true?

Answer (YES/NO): NO